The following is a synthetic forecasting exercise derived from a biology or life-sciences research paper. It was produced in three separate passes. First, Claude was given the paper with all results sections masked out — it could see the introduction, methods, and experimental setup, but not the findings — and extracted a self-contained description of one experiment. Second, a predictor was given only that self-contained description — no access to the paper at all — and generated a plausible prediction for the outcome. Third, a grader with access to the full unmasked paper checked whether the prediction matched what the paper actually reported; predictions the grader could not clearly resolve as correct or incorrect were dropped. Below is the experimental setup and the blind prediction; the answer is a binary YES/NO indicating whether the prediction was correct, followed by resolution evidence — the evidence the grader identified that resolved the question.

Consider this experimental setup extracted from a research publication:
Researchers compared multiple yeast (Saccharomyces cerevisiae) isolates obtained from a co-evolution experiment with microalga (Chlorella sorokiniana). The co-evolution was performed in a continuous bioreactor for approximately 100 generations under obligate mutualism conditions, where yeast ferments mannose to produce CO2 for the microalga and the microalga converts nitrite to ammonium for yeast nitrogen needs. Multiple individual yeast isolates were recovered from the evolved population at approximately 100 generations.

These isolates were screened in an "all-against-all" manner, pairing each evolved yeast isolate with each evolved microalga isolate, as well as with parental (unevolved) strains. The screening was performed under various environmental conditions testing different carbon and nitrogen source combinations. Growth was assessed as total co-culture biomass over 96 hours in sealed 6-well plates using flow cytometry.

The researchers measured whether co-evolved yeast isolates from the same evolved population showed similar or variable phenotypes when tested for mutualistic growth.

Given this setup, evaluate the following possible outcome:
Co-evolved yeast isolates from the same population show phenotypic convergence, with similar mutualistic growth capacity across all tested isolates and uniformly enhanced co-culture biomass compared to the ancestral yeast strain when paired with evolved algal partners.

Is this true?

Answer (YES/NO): NO